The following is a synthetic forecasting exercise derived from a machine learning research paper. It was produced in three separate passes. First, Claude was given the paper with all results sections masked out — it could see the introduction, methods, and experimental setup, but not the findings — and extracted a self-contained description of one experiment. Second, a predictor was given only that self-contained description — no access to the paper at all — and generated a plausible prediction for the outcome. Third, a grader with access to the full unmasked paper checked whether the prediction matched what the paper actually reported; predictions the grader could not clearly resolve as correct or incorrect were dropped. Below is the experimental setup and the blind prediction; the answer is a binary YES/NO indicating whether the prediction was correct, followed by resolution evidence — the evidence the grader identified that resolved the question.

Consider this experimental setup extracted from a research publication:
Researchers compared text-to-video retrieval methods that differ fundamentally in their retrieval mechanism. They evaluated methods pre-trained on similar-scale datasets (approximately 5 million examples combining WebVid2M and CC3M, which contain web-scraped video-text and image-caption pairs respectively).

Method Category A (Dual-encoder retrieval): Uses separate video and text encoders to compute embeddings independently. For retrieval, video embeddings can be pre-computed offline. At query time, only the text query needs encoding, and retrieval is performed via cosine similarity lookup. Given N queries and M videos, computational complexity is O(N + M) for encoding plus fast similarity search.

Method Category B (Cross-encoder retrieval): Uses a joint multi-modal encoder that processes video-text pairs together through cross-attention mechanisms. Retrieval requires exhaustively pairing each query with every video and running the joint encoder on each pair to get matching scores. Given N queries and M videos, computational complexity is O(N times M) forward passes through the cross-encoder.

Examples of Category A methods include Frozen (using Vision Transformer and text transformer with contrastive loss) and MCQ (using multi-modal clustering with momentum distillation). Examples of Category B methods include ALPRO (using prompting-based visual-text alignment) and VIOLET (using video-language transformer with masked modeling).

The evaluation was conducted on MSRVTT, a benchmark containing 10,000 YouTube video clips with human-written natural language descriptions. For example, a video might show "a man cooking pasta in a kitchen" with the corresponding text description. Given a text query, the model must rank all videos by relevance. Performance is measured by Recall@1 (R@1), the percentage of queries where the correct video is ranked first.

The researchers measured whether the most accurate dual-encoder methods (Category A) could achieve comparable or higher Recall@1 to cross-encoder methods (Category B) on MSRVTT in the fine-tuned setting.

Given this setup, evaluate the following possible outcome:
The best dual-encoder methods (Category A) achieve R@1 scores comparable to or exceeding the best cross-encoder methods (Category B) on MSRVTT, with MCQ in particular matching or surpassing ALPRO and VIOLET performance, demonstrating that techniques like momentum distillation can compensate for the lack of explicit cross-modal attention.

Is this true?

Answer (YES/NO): YES